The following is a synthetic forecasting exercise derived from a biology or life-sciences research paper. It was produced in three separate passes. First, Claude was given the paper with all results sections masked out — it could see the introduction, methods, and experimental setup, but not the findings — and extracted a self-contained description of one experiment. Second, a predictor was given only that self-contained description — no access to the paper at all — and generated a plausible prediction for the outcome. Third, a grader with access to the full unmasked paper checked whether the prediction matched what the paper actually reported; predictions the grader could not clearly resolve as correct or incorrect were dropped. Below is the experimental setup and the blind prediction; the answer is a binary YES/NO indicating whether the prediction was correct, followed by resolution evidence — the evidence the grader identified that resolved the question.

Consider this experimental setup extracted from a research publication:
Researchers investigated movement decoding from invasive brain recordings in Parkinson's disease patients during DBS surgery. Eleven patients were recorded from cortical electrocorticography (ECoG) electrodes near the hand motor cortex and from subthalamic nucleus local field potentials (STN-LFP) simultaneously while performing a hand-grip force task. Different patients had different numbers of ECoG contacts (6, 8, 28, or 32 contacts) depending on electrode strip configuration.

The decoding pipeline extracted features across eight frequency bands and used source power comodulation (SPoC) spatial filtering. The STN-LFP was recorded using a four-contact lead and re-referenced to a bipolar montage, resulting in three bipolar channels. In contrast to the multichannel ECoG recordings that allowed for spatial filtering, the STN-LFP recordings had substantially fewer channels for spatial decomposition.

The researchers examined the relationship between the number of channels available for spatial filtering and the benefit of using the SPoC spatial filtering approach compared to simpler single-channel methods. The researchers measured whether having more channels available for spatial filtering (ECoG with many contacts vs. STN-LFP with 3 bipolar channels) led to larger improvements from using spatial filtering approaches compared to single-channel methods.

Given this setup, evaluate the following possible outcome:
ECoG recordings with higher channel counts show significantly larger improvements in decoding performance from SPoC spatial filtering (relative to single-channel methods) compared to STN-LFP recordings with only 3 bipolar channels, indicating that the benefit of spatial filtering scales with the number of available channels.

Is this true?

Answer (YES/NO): NO